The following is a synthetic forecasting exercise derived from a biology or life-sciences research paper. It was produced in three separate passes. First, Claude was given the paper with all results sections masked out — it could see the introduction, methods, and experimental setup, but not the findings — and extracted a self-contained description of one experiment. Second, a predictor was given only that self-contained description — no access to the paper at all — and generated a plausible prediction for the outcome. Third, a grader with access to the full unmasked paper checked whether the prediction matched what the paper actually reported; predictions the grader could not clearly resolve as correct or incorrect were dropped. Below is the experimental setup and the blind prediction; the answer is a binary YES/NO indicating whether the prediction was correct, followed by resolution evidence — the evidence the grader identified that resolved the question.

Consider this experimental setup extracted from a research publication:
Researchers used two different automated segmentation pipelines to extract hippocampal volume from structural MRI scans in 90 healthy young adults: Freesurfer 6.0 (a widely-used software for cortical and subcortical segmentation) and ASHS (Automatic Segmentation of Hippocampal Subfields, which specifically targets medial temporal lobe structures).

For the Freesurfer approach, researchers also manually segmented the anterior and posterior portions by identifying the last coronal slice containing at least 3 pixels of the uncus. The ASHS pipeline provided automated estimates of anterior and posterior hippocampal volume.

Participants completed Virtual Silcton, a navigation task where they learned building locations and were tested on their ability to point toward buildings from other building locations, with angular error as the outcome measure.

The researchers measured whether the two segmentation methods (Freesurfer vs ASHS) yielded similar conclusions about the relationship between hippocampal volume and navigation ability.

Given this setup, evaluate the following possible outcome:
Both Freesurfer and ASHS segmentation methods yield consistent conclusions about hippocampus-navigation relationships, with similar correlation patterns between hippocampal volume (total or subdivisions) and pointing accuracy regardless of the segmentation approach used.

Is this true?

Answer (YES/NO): YES